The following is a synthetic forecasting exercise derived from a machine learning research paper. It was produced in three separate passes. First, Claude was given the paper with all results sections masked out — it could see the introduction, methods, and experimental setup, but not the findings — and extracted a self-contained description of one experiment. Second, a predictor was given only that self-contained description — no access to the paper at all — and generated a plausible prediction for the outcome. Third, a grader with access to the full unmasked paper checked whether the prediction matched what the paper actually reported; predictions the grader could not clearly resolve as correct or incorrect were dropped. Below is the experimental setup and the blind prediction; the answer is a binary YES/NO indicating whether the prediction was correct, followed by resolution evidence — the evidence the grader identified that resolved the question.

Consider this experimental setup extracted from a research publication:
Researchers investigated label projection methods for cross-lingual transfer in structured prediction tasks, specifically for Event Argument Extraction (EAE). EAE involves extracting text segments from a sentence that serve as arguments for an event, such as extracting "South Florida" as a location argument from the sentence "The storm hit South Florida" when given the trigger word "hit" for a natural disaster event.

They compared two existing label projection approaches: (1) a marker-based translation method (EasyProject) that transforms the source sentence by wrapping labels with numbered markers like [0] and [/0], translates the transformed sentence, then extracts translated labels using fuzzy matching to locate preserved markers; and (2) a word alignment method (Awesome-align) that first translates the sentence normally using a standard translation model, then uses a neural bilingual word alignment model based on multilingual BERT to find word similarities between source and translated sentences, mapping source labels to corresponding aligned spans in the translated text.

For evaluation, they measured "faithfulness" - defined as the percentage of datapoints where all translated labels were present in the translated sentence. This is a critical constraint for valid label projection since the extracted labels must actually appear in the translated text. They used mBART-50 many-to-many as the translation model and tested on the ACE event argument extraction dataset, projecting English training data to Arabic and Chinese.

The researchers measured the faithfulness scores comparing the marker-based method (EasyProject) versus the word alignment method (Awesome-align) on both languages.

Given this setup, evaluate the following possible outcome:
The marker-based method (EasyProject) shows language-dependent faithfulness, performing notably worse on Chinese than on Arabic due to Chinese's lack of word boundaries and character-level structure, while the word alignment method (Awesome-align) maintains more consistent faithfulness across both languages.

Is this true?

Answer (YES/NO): NO